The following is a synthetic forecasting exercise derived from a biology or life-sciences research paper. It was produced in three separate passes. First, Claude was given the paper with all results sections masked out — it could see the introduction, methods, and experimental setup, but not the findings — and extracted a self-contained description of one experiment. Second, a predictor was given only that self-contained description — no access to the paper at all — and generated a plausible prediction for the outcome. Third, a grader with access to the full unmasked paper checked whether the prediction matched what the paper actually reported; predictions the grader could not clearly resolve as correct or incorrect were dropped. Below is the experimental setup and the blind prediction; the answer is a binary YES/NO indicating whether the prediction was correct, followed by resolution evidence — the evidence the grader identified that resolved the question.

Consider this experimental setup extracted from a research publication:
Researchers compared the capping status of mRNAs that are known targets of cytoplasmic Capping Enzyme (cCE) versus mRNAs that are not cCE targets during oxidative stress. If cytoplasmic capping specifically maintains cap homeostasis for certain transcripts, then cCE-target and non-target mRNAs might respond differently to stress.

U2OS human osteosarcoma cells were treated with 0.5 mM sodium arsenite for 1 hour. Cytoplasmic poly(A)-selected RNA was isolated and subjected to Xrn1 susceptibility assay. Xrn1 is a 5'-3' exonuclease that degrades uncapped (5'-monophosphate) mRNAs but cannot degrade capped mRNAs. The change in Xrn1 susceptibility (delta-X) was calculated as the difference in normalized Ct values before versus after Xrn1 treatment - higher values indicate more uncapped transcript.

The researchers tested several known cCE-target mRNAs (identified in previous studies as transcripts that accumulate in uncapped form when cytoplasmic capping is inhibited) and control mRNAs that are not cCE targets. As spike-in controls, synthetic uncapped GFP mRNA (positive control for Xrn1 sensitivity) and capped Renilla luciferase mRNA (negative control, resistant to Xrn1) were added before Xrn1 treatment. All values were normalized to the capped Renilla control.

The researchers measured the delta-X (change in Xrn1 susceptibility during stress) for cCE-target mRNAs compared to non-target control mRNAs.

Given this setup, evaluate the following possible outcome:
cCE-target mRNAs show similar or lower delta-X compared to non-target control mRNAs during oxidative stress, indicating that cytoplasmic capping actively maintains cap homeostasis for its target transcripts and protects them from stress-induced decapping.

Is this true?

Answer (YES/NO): NO